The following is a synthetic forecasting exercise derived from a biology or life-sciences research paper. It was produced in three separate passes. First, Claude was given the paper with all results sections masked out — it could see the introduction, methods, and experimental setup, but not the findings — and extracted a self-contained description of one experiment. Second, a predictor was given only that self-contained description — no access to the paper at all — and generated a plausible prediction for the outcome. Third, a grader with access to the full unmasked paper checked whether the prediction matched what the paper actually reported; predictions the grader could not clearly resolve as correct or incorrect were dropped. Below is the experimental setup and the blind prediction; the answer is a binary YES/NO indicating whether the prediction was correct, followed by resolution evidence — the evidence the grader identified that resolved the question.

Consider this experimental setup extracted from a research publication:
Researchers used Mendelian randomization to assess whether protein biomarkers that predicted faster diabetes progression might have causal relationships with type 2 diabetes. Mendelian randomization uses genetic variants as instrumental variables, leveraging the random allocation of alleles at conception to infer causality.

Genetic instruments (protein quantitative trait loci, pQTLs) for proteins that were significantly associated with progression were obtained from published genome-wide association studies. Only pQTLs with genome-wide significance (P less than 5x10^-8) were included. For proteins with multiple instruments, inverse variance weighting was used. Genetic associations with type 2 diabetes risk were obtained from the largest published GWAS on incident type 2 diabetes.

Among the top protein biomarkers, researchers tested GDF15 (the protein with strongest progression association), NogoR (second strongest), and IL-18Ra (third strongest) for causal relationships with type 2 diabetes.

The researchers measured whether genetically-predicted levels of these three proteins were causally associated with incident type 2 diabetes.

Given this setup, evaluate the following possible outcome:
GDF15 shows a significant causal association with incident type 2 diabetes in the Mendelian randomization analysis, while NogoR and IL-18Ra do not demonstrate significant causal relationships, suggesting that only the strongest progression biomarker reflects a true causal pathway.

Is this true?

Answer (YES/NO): NO